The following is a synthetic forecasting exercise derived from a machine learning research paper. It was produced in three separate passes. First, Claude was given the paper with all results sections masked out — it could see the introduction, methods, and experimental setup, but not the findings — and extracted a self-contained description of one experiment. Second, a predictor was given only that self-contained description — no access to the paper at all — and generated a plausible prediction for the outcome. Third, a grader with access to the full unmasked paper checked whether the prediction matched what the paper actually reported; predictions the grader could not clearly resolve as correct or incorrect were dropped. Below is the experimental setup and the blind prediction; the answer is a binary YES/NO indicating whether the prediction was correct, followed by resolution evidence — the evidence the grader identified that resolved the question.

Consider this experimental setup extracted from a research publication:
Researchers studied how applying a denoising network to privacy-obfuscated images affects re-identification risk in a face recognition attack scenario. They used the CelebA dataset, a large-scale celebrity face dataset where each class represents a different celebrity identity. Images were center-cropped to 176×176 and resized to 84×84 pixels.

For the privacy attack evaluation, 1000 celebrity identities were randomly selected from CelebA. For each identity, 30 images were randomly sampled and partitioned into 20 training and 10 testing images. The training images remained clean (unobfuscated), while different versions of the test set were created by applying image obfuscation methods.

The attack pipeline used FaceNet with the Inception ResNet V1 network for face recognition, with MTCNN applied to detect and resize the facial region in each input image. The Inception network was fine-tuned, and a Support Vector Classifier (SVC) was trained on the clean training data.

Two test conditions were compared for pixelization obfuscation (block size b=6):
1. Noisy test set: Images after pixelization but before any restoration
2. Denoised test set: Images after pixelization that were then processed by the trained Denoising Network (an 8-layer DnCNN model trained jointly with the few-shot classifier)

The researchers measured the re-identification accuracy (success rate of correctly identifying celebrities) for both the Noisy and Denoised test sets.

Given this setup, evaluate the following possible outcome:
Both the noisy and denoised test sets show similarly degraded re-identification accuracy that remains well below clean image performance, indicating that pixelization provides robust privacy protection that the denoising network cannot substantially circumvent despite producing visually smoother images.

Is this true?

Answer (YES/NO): YES